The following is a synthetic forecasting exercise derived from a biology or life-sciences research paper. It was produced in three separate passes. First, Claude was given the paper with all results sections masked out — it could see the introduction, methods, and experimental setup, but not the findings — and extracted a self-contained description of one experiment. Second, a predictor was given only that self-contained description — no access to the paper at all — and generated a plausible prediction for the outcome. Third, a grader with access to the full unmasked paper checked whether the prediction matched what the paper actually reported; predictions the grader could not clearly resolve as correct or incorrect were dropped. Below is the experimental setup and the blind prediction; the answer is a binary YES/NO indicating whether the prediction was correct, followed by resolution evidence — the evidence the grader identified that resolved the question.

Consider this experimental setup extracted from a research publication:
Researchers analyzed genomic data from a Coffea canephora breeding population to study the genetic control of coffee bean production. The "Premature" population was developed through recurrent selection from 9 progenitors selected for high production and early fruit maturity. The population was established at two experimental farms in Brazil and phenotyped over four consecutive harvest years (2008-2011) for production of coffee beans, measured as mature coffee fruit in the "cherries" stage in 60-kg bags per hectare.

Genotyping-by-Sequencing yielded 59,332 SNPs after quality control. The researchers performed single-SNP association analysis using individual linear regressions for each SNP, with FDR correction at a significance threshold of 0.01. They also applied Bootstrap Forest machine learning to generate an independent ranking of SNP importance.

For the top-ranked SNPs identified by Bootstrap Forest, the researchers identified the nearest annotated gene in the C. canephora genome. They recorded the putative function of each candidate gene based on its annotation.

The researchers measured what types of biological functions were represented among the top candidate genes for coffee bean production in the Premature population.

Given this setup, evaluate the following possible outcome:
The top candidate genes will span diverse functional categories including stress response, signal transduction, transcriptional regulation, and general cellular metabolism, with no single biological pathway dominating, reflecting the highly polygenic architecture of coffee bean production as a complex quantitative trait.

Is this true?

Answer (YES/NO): NO